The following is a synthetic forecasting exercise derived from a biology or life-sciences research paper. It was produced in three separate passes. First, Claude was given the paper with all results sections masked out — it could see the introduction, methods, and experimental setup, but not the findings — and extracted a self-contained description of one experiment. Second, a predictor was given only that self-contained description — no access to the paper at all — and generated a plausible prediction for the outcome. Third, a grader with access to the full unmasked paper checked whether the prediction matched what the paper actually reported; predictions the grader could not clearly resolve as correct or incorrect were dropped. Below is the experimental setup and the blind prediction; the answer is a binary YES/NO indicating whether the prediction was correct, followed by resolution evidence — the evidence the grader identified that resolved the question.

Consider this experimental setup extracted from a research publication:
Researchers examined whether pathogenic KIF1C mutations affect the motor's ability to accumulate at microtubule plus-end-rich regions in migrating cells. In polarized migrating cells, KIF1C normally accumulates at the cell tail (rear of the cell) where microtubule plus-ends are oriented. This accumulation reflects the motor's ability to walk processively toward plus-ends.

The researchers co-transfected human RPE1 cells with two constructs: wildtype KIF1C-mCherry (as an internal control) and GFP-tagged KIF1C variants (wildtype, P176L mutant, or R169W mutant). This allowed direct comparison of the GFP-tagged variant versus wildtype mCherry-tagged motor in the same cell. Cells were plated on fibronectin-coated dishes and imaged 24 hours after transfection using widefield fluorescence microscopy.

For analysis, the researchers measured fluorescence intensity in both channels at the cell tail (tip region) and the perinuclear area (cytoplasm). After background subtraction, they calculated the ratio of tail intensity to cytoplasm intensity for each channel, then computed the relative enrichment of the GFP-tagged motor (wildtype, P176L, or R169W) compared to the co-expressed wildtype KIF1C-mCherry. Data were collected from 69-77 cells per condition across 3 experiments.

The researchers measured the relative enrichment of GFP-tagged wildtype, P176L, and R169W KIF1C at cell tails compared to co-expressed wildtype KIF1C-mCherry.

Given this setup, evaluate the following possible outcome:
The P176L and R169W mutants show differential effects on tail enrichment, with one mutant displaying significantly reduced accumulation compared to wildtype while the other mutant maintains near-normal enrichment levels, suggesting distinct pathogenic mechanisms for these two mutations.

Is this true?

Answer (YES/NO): NO